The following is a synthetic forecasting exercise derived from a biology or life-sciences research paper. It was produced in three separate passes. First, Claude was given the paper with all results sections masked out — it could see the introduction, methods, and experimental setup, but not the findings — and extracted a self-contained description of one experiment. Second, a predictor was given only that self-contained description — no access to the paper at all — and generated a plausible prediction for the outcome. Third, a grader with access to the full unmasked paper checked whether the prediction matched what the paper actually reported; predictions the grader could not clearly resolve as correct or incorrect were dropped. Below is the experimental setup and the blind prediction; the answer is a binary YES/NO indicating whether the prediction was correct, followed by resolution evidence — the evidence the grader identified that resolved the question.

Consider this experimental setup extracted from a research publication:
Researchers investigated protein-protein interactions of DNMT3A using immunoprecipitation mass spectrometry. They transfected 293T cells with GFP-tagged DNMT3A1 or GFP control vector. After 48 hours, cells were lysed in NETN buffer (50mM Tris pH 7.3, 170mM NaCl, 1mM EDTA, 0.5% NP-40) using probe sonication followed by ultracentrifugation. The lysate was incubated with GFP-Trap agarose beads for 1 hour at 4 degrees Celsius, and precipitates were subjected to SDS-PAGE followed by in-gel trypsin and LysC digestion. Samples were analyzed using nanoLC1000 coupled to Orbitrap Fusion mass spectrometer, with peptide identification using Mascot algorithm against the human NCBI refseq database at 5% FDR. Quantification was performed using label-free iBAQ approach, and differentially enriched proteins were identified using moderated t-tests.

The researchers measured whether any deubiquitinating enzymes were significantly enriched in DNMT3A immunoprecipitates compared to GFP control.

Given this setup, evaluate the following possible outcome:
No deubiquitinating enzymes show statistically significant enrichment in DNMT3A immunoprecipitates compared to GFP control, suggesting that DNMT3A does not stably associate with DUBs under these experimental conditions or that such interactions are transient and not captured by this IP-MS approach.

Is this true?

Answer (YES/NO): NO